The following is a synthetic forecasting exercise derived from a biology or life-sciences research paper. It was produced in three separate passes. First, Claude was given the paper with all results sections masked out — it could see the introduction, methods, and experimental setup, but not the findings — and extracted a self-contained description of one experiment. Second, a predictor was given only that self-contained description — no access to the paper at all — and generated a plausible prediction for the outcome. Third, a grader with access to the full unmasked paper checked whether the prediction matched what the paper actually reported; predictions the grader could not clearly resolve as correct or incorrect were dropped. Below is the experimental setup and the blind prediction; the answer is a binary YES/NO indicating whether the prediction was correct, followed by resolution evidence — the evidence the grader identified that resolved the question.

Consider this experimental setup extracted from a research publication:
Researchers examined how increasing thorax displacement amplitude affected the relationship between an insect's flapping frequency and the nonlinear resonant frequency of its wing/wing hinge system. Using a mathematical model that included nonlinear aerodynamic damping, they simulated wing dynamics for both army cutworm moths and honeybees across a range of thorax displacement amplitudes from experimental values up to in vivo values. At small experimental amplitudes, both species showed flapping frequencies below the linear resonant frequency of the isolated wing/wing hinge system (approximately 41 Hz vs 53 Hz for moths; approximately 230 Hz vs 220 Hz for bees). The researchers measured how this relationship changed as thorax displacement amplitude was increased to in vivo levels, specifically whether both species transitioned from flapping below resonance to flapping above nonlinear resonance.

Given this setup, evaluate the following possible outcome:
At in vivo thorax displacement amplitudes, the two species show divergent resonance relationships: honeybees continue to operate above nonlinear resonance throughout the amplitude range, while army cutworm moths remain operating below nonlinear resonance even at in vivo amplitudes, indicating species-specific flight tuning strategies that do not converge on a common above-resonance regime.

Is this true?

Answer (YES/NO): NO